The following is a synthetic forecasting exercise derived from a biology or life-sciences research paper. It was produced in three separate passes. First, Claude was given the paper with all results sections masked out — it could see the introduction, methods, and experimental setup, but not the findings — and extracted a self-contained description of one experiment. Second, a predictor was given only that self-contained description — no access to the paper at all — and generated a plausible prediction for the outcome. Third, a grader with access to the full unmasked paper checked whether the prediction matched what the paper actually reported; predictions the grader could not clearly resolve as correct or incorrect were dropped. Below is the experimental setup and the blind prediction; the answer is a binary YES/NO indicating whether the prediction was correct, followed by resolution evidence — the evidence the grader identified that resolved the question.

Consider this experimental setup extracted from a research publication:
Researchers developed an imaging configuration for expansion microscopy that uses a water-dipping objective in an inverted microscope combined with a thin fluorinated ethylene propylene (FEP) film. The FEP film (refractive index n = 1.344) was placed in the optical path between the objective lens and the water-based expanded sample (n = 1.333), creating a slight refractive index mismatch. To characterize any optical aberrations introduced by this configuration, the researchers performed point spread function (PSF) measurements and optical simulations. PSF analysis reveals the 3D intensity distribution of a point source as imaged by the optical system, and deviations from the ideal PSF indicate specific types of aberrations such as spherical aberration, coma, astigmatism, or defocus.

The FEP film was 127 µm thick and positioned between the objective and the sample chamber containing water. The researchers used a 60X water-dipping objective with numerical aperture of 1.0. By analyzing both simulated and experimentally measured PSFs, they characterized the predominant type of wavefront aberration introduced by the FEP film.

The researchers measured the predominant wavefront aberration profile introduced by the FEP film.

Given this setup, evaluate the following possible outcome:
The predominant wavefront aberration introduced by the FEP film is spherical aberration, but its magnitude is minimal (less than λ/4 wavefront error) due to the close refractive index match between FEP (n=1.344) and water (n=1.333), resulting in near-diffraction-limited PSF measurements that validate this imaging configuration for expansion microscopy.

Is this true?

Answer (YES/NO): NO